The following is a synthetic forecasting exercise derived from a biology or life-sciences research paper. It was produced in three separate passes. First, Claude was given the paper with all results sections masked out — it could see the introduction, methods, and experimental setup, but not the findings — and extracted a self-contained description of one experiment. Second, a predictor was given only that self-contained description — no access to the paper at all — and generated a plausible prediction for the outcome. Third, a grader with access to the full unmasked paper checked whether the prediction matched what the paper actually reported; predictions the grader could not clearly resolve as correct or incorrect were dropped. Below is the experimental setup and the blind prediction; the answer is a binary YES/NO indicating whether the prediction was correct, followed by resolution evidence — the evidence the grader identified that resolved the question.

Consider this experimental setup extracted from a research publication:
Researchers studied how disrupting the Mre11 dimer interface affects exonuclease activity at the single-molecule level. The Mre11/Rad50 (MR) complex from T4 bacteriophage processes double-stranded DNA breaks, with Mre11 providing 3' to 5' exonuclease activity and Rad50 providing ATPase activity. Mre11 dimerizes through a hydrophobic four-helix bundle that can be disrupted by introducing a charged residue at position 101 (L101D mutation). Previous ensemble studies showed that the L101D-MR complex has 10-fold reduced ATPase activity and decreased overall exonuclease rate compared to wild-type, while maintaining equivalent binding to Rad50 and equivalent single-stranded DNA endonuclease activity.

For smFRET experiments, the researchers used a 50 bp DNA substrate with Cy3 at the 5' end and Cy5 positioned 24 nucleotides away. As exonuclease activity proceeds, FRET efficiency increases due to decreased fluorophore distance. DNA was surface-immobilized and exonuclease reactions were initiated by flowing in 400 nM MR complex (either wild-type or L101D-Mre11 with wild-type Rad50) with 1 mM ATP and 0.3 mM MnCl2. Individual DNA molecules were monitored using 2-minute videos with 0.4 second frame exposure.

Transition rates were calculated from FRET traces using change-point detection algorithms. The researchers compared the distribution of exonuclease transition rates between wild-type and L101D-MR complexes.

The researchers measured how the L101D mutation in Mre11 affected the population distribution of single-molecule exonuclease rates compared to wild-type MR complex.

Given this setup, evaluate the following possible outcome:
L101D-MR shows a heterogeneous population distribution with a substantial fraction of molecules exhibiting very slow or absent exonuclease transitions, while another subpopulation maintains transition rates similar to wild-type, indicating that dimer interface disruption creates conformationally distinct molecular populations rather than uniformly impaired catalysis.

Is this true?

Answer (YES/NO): YES